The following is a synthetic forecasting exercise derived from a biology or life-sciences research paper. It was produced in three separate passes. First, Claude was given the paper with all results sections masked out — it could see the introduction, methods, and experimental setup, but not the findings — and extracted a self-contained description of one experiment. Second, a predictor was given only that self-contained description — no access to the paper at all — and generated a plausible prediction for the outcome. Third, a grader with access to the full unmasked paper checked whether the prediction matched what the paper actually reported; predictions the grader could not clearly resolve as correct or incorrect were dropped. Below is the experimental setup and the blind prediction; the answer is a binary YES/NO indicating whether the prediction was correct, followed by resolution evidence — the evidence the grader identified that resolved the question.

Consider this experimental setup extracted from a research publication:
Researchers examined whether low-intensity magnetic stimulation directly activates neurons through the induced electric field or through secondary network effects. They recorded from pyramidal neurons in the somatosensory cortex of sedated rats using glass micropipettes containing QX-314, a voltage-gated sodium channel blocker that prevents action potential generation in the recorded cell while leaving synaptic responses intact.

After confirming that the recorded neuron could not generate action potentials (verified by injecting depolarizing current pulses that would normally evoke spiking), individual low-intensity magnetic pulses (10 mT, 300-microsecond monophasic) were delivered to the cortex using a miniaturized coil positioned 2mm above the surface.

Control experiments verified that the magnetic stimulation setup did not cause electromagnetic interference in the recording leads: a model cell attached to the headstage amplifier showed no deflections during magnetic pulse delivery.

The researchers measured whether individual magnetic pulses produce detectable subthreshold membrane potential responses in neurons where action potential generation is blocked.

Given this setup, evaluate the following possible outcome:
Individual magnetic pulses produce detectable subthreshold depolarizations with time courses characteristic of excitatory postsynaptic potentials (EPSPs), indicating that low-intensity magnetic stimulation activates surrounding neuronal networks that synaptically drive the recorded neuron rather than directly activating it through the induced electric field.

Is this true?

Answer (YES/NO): NO